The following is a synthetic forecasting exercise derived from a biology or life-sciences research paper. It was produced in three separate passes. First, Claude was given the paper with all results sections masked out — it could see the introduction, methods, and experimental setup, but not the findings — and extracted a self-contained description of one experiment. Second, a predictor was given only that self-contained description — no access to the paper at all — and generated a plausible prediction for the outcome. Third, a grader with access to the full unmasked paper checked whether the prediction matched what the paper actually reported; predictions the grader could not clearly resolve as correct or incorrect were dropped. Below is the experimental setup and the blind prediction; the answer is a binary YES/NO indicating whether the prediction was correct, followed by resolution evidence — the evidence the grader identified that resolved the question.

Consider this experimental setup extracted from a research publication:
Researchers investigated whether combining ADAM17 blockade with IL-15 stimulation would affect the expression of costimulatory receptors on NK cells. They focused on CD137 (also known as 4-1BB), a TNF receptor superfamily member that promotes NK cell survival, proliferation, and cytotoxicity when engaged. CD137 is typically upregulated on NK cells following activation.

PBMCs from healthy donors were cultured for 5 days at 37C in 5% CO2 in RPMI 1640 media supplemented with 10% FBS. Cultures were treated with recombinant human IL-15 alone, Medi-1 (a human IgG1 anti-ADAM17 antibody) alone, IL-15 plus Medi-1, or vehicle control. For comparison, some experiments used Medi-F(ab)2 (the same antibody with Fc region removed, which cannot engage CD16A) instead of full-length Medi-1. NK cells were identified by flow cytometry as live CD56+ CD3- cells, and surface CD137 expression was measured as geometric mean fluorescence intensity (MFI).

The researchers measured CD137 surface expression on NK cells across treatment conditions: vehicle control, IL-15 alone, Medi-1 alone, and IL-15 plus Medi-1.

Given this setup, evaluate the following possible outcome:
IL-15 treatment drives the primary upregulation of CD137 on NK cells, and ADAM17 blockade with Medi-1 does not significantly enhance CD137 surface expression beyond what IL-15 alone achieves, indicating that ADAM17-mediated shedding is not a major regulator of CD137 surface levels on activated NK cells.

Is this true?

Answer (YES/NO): NO